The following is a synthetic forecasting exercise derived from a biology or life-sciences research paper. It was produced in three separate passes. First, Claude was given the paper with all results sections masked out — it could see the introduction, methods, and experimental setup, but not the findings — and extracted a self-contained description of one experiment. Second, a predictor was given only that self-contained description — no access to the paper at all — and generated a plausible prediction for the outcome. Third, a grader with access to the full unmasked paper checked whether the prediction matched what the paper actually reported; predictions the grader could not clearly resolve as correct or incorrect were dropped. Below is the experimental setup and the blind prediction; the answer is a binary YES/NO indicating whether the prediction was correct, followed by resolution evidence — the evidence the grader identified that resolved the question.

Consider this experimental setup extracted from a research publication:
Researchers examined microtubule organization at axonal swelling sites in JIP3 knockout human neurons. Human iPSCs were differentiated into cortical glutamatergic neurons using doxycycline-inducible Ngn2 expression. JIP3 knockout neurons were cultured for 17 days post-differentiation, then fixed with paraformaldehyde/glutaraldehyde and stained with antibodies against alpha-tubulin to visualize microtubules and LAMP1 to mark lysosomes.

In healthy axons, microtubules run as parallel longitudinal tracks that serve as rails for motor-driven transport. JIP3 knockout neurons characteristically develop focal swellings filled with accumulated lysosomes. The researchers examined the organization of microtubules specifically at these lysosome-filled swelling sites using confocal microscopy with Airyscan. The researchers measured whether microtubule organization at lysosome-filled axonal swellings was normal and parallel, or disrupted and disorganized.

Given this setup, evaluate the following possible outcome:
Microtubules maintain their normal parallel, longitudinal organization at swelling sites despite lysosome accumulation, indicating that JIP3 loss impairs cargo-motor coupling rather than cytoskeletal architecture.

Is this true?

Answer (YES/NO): NO